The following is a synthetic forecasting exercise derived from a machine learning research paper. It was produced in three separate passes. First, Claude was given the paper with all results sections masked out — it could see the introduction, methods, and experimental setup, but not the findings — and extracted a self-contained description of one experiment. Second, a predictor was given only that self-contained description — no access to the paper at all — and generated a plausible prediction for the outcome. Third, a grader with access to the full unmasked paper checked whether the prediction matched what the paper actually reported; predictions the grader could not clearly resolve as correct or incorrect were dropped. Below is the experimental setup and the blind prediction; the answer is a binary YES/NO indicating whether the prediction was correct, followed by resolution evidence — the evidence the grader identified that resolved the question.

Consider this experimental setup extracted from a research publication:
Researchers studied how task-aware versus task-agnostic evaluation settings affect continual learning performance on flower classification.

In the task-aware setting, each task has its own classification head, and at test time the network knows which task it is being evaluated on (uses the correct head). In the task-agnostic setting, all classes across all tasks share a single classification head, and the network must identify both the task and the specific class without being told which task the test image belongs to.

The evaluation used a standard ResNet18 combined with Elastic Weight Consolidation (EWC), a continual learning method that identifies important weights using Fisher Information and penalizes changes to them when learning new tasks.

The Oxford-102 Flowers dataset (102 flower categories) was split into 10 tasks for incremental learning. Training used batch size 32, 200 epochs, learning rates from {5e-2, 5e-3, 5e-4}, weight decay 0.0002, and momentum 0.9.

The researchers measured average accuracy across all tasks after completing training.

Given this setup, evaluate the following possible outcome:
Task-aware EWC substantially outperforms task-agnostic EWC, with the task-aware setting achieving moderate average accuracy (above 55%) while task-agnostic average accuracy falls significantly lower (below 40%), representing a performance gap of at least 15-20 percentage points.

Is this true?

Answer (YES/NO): NO